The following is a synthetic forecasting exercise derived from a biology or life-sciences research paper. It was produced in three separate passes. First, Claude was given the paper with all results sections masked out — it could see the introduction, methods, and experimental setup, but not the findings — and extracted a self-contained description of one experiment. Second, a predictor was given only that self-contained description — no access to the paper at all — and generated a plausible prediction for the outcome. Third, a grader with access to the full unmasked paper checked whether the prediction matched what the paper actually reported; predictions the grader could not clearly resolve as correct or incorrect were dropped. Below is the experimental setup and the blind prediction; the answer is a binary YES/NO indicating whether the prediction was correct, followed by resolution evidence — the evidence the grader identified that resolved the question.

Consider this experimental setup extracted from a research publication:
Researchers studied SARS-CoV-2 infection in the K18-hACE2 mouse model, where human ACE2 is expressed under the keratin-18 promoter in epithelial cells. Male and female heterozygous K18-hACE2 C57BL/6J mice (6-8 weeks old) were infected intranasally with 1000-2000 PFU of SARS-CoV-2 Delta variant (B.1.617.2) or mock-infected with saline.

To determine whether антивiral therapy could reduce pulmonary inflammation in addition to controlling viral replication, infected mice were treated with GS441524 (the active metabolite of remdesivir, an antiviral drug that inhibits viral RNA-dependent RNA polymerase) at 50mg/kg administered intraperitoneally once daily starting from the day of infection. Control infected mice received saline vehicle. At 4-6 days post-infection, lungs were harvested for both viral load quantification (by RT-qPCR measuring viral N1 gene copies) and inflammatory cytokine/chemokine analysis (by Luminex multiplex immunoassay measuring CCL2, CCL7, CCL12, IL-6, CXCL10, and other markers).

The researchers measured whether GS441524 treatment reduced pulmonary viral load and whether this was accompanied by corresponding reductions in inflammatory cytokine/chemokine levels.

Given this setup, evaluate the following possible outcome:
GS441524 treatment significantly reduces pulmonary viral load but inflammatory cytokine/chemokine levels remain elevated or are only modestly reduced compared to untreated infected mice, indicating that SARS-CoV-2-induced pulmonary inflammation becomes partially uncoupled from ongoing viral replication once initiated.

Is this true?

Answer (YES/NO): NO